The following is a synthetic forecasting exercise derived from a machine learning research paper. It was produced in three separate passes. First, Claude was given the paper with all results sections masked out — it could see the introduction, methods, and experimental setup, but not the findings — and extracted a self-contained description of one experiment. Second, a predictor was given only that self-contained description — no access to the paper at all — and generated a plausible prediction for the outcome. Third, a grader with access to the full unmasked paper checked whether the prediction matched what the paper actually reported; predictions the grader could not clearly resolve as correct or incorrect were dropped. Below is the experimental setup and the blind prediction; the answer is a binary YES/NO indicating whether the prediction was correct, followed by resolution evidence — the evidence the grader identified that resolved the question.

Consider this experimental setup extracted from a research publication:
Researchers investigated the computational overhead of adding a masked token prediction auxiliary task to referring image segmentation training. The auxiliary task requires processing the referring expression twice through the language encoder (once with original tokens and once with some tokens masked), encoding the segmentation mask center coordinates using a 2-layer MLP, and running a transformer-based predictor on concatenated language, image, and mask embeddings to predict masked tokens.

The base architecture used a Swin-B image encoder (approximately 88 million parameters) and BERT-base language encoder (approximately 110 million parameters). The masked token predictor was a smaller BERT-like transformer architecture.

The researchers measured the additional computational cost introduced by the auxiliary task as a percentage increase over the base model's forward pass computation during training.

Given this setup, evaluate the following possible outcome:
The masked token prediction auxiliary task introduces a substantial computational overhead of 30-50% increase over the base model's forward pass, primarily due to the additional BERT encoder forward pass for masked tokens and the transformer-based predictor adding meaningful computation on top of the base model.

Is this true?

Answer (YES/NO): NO